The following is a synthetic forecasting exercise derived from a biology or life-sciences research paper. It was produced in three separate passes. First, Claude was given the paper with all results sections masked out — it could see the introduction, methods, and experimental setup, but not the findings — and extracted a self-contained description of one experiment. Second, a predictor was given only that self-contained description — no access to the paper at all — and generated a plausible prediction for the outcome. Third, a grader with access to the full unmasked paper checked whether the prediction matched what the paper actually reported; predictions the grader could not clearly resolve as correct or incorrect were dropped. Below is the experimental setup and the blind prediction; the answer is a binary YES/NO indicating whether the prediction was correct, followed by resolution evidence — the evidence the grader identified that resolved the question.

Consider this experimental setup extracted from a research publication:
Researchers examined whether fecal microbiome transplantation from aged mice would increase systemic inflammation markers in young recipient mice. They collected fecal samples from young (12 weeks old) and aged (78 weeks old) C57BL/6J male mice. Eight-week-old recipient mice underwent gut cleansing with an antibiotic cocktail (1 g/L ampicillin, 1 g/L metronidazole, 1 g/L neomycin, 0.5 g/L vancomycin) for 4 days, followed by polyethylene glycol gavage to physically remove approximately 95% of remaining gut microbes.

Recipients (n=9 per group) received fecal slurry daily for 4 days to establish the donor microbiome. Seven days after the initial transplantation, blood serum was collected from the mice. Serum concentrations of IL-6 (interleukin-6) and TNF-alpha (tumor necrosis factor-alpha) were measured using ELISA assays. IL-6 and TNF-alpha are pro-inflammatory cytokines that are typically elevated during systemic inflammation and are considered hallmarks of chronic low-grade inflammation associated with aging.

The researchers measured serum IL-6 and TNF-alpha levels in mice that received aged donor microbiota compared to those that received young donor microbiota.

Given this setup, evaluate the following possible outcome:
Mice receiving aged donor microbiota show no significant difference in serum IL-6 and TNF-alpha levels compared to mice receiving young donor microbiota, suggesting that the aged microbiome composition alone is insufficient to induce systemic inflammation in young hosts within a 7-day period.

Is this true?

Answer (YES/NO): NO